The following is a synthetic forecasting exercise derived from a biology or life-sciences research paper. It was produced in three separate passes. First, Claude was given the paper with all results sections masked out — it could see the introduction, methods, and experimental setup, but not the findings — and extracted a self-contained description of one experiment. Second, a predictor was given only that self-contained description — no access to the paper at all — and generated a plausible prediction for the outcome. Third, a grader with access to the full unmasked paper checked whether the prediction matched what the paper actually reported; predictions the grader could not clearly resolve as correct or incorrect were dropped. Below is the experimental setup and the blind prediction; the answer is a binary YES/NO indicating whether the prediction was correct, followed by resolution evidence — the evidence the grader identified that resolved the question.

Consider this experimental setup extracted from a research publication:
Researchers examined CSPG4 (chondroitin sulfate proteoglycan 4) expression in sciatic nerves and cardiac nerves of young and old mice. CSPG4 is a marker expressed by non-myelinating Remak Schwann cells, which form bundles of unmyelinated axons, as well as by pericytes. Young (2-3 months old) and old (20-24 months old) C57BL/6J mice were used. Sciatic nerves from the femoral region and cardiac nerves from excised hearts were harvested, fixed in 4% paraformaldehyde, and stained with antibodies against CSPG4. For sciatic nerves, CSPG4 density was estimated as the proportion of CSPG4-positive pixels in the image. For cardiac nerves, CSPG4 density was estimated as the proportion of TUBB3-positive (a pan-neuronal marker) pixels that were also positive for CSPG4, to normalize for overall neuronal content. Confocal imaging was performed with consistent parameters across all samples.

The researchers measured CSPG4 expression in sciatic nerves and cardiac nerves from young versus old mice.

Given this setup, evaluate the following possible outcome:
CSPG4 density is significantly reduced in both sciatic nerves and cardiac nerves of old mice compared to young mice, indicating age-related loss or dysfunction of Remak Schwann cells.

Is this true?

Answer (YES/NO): NO